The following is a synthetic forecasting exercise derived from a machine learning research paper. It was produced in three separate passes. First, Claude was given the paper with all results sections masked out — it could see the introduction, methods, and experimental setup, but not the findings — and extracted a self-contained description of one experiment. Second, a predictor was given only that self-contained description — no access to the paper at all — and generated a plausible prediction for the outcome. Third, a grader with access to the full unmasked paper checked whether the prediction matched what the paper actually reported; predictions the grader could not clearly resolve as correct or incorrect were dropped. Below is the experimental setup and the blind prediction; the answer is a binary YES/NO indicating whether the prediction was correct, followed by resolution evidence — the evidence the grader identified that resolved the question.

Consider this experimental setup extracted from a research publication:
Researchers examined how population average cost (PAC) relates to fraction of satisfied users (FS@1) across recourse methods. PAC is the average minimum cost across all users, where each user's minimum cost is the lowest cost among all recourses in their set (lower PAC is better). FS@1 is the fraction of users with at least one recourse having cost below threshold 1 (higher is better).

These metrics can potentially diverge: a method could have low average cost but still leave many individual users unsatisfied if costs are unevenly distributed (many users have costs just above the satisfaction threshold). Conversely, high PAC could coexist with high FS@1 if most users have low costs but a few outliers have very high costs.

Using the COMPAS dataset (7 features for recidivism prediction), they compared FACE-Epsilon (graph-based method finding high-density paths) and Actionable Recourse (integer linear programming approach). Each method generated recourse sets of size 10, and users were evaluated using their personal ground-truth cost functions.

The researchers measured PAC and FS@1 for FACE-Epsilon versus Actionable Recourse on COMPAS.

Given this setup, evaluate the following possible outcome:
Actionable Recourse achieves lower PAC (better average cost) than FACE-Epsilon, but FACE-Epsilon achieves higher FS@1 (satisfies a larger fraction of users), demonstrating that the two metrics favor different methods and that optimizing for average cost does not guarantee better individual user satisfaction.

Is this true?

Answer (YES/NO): NO